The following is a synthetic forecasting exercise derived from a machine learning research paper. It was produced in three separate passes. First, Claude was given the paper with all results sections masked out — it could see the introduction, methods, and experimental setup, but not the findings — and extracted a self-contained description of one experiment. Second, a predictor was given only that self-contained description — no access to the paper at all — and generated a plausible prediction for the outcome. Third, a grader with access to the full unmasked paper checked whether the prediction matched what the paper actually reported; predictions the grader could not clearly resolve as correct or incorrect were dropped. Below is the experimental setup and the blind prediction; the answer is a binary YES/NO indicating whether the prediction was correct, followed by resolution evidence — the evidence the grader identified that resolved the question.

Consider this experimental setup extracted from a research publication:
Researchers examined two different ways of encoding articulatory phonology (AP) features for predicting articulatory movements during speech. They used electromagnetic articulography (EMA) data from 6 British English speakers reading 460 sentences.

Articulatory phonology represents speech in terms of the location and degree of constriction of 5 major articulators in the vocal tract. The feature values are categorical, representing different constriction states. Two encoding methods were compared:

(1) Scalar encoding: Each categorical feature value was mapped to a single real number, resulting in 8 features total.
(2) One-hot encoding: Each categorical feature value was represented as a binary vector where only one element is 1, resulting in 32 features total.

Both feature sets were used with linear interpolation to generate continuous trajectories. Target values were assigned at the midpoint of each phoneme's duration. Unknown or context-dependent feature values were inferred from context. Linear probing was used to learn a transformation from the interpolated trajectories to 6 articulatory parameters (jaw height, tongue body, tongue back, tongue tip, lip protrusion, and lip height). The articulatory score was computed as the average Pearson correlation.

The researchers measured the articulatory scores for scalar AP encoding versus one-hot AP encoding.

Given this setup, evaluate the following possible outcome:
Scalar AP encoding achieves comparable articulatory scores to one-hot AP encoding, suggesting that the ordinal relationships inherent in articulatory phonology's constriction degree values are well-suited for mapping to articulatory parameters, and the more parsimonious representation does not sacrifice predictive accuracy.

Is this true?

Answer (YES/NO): NO